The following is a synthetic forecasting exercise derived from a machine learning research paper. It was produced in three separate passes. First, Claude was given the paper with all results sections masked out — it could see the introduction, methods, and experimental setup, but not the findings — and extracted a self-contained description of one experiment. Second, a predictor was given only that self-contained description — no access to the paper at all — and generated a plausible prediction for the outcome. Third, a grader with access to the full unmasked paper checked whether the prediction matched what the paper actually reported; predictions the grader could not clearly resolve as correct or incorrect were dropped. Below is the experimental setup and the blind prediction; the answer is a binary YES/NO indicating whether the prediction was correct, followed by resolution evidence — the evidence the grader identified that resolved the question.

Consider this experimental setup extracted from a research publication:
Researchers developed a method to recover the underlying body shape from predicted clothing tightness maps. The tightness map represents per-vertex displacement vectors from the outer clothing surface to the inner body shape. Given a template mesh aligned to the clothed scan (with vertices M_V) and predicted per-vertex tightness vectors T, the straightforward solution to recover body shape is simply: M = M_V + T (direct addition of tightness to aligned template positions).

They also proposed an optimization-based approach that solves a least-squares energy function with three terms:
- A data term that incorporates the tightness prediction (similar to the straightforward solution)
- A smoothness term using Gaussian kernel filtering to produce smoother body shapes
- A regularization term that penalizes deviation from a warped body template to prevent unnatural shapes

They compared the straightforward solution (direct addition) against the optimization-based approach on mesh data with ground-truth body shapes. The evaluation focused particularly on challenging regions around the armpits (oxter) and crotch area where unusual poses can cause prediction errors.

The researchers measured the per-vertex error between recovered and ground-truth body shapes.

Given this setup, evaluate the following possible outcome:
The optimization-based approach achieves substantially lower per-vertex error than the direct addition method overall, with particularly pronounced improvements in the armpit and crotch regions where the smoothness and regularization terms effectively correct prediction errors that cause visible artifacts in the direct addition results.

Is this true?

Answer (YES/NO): YES